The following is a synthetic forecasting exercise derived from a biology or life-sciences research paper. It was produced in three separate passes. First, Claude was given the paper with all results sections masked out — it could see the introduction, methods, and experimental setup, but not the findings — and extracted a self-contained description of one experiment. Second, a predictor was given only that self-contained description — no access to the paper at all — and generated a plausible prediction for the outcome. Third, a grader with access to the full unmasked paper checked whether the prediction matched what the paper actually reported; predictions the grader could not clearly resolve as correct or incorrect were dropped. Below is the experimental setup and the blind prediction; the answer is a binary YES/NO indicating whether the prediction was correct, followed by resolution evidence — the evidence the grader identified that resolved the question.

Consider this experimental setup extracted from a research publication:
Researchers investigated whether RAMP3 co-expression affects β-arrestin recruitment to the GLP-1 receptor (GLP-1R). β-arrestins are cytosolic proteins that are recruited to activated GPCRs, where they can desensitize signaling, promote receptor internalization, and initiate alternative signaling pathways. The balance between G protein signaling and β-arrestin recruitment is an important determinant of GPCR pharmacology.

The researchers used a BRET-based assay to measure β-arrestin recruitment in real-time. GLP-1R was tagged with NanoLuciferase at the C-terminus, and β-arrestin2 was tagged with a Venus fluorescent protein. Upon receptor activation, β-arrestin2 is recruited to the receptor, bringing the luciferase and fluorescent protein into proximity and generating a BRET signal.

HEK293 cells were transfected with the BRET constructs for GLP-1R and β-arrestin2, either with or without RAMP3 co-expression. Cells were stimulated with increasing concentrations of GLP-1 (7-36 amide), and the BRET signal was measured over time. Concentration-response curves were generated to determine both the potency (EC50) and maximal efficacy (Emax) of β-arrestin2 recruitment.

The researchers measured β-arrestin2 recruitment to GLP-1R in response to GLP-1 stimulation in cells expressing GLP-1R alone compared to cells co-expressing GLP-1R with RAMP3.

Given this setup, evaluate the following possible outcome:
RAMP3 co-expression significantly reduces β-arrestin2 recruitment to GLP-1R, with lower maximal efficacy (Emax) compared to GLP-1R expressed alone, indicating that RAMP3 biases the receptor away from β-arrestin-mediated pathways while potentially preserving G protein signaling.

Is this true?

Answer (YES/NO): YES